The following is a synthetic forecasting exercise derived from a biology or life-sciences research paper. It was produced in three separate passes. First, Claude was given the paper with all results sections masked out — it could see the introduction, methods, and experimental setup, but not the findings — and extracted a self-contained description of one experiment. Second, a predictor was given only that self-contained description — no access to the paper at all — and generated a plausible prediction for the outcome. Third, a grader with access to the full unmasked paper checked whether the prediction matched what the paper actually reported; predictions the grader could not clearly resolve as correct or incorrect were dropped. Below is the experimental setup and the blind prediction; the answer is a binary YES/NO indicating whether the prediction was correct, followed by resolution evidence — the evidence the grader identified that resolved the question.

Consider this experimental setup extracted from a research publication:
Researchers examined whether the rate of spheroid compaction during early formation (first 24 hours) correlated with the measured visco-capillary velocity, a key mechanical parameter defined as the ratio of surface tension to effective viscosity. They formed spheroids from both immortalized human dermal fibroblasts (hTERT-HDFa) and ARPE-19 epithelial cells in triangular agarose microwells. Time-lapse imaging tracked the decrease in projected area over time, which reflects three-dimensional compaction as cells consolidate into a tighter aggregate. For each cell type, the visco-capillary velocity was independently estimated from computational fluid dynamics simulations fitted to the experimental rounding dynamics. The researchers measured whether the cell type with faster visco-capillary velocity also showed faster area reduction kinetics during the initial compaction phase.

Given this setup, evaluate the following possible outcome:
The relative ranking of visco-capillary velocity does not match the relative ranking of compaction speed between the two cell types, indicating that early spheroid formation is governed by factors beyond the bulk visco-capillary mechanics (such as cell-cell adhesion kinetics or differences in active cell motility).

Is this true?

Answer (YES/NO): NO